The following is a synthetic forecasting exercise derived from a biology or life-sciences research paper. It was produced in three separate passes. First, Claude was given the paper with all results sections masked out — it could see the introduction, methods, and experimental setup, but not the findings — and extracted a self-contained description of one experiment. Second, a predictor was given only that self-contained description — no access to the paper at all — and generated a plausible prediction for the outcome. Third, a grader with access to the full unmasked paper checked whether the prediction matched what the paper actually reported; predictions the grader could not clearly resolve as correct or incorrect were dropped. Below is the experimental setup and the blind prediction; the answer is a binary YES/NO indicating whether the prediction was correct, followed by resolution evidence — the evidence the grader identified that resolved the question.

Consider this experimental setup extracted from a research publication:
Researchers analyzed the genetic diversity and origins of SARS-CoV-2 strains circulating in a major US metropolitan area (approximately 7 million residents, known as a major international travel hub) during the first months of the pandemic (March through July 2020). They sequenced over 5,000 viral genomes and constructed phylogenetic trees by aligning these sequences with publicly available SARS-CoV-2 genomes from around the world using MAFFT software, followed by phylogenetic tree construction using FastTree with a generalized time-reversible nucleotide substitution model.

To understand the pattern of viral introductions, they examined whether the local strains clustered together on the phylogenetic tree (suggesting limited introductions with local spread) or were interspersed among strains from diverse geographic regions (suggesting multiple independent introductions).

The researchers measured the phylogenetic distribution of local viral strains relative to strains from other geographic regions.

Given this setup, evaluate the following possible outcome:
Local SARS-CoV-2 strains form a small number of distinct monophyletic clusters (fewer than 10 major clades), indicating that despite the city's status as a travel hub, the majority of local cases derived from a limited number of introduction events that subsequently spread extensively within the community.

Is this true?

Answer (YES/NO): NO